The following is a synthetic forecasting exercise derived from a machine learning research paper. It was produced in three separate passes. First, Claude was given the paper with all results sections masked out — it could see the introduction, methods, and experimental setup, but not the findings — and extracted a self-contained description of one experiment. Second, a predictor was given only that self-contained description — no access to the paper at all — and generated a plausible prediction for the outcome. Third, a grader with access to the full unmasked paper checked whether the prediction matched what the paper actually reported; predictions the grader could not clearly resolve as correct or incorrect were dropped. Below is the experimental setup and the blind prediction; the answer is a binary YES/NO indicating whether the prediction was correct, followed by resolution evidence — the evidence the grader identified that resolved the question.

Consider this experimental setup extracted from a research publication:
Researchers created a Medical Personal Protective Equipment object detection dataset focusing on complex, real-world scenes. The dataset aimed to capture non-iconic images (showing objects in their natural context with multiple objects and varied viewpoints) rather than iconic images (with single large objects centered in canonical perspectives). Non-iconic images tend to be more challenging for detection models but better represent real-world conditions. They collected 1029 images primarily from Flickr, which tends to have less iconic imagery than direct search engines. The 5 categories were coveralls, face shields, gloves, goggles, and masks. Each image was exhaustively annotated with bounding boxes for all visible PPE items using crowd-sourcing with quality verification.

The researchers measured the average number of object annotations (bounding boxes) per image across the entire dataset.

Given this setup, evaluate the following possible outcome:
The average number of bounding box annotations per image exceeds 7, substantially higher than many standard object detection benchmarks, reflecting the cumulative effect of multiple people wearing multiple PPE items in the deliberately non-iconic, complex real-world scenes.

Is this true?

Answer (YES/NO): NO